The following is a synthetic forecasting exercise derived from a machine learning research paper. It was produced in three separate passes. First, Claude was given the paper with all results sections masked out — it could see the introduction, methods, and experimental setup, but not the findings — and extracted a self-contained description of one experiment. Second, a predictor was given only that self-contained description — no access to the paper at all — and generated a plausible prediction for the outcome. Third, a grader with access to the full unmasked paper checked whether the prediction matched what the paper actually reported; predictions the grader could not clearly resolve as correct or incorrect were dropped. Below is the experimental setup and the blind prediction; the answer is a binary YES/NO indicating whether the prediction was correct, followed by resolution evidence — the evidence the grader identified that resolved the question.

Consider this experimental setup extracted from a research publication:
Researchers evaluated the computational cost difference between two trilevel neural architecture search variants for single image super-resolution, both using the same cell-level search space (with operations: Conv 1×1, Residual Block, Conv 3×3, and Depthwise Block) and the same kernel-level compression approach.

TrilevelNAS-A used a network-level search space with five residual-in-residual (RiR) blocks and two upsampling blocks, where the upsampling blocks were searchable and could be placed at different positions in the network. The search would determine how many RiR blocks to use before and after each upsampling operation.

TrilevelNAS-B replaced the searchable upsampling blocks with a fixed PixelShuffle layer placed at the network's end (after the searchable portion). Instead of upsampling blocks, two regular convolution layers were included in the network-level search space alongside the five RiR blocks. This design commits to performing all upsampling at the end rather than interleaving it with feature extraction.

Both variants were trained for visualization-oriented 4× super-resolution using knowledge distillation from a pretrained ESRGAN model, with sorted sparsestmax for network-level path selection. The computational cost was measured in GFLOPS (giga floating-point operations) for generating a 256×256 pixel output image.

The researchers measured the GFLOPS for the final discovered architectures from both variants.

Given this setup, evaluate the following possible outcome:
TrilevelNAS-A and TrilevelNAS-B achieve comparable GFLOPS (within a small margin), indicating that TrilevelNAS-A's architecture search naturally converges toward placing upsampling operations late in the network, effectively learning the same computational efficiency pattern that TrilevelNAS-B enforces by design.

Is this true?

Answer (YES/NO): NO